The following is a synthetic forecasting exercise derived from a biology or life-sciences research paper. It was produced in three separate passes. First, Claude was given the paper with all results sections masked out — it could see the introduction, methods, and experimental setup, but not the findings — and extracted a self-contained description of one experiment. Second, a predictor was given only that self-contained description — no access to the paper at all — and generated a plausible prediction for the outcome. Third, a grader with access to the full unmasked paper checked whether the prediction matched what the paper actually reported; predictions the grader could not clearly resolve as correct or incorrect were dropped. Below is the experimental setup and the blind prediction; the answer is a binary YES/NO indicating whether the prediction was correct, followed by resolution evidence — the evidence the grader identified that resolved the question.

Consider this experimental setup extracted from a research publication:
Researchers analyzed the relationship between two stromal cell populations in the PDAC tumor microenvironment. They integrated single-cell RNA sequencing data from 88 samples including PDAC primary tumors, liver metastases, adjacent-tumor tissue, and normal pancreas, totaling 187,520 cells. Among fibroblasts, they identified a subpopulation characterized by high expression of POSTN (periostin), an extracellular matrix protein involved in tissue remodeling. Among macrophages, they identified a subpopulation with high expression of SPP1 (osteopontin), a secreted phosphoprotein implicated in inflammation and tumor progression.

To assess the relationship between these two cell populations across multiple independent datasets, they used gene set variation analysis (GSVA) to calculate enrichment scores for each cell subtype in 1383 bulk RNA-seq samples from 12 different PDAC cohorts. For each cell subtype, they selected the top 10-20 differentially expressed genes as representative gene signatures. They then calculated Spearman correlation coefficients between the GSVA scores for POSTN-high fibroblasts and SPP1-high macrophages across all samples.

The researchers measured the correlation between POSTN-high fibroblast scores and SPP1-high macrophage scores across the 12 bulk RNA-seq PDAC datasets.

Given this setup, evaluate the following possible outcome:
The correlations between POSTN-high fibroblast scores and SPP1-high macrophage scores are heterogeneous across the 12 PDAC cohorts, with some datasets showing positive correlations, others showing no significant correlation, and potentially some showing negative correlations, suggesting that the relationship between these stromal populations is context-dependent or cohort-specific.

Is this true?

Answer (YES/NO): NO